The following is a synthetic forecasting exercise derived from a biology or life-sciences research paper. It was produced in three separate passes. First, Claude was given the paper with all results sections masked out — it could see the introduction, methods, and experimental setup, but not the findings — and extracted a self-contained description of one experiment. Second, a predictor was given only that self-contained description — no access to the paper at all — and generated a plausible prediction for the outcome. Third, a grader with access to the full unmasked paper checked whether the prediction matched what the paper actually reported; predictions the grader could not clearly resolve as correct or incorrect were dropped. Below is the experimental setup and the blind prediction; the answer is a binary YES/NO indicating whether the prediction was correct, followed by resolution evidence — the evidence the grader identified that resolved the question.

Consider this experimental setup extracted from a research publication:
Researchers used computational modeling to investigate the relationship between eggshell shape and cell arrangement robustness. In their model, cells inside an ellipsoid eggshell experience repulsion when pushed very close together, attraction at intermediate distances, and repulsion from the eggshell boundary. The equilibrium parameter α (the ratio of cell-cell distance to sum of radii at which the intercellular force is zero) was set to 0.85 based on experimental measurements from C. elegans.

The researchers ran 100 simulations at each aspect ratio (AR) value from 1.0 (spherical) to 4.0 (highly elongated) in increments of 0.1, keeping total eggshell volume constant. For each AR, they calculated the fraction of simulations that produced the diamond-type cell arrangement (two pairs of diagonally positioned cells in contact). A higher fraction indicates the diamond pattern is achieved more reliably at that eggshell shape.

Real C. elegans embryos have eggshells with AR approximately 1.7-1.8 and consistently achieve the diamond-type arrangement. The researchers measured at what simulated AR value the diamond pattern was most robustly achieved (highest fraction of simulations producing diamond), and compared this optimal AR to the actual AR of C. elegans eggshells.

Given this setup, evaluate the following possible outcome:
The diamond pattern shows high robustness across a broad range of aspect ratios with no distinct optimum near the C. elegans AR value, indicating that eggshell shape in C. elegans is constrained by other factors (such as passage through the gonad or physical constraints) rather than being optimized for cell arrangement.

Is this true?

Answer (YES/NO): YES